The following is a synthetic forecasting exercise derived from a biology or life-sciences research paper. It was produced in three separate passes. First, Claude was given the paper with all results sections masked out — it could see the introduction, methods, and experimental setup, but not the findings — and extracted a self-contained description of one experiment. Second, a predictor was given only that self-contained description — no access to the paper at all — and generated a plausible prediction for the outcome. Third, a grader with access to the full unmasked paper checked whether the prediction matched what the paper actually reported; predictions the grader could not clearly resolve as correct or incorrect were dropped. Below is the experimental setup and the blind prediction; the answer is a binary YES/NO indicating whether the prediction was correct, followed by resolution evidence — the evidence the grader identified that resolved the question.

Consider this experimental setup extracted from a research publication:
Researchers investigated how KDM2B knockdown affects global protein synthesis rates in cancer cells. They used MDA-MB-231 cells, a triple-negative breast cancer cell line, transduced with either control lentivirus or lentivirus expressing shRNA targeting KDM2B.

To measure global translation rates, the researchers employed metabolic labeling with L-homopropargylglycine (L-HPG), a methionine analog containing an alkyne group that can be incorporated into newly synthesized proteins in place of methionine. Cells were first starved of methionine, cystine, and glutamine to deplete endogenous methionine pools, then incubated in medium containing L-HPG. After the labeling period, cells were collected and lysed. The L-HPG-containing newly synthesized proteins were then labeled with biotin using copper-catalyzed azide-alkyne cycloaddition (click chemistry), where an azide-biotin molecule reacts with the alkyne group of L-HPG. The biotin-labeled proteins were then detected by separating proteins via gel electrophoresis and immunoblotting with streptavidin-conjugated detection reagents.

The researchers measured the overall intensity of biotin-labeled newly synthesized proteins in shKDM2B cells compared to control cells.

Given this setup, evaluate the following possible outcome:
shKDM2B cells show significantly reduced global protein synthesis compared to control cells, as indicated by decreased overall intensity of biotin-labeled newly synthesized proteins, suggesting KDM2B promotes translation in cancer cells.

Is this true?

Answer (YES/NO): YES